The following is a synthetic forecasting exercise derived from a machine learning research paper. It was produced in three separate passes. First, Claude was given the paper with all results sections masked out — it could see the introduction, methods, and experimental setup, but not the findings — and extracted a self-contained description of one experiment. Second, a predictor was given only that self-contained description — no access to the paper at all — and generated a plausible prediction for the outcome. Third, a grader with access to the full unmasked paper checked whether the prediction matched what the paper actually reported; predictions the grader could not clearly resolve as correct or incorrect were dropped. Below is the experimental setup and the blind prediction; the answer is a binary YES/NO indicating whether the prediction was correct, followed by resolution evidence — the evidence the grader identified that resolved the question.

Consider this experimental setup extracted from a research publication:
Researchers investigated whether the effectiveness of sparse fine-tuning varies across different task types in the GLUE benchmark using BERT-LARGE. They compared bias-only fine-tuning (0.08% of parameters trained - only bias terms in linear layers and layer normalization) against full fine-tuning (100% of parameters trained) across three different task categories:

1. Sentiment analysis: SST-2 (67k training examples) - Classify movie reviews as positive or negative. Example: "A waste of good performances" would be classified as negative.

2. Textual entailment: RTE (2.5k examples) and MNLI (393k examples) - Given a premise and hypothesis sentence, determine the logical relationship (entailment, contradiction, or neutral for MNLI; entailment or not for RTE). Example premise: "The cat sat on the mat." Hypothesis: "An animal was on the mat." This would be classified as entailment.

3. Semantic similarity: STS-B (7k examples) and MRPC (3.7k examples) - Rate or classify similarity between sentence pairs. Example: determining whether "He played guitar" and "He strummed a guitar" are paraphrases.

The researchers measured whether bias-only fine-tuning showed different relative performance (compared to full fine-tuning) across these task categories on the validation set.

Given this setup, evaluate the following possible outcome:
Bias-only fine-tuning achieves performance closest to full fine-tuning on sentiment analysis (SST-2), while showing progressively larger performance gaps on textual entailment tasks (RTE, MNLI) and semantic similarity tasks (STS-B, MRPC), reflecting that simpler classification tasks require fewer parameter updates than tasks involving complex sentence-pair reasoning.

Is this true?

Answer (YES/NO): NO